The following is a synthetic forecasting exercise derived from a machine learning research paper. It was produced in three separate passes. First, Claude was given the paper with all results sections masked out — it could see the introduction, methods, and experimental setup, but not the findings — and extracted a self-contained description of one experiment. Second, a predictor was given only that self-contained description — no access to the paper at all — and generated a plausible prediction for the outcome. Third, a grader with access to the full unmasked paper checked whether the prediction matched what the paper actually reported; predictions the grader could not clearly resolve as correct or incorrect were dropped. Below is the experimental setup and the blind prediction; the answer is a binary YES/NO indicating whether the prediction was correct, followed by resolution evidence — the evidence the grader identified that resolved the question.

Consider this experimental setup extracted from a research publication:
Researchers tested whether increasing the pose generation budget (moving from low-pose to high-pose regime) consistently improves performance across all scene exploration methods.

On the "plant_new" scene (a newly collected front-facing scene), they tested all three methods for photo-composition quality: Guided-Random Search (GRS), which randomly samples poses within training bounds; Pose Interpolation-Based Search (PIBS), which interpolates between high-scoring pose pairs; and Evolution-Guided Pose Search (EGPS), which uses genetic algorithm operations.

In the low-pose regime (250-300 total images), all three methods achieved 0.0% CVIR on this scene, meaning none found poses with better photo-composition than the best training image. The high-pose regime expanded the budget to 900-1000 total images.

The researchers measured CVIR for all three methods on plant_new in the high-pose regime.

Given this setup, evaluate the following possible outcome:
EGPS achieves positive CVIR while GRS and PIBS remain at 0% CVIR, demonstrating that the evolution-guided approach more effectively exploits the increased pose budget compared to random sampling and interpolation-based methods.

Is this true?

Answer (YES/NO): NO